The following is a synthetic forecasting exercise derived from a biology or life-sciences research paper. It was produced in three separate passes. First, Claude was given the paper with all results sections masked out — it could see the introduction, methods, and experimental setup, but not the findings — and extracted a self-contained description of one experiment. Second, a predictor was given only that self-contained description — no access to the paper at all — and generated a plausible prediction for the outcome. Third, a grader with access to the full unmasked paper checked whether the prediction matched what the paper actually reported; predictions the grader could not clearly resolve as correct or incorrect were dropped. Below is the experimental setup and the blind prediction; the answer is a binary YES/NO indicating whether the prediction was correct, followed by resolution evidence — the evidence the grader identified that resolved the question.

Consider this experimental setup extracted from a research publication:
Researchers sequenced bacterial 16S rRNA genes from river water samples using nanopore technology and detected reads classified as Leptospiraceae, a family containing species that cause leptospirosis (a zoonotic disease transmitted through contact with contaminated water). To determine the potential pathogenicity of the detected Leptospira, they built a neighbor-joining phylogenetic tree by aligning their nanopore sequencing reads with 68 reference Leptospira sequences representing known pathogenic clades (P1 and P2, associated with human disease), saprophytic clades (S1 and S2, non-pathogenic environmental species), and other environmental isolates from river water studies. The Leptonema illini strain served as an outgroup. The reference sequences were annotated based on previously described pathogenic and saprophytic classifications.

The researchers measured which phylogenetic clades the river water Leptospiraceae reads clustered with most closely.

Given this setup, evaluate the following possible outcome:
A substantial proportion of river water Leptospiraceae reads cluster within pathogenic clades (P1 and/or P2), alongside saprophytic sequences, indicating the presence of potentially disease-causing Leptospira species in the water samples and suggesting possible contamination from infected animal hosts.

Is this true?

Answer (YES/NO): NO